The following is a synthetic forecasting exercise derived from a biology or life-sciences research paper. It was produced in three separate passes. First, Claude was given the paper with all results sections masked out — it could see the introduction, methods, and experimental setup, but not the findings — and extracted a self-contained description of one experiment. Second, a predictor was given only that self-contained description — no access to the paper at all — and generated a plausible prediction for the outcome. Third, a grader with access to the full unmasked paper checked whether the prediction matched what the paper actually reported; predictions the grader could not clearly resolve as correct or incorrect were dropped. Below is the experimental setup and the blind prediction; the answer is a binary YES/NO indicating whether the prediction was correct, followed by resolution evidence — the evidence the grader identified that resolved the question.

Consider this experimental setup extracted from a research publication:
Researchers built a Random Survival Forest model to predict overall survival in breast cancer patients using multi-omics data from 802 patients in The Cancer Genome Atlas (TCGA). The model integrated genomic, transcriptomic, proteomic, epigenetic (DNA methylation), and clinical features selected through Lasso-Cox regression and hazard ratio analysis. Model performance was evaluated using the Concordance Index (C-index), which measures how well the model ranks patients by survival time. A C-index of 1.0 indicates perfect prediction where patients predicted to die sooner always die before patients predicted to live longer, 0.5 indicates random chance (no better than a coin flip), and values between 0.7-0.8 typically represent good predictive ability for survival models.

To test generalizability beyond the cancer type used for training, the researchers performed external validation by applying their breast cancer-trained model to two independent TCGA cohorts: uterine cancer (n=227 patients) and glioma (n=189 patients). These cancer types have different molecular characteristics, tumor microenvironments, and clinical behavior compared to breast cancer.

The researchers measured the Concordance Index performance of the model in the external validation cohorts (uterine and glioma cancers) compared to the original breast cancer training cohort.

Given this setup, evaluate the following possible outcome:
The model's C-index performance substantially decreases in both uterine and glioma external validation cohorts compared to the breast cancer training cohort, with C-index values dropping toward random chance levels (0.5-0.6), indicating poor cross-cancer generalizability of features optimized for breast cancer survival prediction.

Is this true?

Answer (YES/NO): YES